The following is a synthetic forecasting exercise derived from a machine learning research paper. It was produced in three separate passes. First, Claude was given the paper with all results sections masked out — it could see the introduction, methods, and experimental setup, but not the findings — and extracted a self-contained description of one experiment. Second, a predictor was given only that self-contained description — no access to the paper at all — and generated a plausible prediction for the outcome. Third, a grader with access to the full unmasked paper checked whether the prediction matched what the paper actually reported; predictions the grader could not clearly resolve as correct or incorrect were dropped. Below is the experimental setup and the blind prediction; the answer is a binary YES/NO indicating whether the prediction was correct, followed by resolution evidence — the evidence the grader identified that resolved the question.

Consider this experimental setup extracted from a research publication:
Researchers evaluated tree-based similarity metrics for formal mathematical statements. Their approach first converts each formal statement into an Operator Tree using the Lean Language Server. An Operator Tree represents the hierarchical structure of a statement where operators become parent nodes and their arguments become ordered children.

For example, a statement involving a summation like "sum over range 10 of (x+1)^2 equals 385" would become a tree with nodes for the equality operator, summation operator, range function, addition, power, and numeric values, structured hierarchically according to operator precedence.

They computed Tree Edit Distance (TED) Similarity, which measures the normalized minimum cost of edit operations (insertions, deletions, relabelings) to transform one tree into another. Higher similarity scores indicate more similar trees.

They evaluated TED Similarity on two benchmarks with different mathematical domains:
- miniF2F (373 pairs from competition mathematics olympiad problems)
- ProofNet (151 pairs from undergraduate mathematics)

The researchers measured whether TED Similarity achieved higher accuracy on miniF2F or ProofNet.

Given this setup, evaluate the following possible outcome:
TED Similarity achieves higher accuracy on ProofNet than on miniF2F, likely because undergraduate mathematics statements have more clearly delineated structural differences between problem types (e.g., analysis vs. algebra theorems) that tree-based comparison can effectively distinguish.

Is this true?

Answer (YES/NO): NO